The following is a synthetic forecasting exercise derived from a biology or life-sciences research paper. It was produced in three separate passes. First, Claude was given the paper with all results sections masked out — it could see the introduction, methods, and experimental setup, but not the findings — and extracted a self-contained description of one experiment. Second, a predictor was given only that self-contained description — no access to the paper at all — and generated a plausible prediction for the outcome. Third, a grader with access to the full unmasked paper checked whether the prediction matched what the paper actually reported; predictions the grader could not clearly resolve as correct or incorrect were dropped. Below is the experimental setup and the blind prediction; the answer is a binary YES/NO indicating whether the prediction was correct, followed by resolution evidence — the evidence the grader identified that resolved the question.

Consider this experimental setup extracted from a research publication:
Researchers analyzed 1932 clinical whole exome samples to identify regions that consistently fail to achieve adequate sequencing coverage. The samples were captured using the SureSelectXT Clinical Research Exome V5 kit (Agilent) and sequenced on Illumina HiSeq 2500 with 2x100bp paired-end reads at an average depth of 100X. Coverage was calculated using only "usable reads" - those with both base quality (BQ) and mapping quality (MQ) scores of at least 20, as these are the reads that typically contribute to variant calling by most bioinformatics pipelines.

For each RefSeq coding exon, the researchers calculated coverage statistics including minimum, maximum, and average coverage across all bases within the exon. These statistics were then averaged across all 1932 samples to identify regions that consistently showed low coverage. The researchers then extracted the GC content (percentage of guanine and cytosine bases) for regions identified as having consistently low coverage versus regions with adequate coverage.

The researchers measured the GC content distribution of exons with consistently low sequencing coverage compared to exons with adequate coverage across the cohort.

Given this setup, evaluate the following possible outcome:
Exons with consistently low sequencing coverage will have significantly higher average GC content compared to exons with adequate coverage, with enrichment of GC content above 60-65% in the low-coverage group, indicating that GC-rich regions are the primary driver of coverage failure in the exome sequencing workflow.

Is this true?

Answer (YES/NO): YES